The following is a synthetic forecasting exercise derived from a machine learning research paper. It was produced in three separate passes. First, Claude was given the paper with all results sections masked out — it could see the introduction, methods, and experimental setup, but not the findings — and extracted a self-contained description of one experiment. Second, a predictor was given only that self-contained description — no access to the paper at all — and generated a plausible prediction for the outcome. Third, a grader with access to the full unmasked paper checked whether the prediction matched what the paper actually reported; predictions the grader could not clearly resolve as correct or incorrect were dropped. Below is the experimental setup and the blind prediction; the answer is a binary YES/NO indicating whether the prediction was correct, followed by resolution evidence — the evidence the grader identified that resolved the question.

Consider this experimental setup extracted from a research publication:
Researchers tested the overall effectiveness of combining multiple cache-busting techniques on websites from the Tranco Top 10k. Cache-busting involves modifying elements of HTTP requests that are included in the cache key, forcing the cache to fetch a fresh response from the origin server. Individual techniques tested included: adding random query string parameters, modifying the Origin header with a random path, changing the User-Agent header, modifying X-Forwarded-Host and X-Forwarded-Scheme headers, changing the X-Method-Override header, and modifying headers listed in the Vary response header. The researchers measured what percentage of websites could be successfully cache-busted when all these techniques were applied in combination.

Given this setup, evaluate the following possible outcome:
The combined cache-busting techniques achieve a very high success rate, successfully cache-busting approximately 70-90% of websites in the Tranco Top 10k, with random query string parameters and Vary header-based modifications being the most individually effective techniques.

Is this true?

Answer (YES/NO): NO